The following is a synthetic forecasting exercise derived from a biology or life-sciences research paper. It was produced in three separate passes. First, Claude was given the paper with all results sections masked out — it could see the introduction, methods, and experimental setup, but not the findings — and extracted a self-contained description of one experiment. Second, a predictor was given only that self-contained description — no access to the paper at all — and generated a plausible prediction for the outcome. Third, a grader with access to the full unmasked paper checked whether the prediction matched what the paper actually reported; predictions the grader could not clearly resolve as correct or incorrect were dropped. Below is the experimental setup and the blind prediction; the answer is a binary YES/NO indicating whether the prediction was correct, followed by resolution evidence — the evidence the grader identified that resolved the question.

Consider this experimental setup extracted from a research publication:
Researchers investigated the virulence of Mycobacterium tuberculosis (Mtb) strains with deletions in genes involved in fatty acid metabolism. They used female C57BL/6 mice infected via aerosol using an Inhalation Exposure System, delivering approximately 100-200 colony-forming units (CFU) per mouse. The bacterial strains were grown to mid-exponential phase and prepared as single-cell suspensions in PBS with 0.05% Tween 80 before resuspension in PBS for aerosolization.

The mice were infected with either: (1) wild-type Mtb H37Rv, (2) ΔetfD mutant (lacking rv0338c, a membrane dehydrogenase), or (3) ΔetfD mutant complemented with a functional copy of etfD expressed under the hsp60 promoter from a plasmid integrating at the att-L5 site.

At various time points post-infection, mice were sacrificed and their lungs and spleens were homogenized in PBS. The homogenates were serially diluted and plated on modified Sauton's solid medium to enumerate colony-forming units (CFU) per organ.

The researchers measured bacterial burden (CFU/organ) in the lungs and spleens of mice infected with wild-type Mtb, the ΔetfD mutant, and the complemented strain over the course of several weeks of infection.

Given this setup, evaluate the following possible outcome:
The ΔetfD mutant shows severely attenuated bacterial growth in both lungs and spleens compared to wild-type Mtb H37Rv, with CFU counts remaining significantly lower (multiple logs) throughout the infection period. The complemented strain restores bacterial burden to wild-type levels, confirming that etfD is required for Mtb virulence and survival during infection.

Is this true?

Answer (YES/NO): YES